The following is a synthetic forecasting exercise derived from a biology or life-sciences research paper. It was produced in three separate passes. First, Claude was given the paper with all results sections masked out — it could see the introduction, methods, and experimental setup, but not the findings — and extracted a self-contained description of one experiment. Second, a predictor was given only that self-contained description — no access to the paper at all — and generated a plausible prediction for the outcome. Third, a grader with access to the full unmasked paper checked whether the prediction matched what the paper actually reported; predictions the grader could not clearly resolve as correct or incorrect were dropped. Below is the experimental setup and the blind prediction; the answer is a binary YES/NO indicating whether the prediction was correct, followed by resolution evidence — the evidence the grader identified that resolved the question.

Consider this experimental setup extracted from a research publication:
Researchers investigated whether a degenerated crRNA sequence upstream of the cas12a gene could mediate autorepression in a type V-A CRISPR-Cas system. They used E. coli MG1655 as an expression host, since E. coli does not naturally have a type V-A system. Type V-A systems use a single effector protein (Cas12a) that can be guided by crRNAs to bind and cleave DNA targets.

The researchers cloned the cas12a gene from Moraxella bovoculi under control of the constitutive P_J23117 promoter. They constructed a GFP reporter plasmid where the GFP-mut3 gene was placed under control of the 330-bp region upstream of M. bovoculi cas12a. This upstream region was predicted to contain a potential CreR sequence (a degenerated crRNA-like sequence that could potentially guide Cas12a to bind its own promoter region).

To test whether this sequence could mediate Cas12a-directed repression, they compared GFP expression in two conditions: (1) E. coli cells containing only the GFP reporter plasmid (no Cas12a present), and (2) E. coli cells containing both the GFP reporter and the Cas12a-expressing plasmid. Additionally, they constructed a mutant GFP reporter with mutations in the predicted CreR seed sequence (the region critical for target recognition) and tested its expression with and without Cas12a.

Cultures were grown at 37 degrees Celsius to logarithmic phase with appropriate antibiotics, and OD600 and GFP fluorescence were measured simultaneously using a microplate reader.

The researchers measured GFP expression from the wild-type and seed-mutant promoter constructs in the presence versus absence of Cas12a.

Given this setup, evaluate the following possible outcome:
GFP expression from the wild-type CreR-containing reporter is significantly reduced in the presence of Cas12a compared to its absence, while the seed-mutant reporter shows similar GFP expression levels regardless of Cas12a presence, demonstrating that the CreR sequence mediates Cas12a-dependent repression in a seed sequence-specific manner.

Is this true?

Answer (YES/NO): YES